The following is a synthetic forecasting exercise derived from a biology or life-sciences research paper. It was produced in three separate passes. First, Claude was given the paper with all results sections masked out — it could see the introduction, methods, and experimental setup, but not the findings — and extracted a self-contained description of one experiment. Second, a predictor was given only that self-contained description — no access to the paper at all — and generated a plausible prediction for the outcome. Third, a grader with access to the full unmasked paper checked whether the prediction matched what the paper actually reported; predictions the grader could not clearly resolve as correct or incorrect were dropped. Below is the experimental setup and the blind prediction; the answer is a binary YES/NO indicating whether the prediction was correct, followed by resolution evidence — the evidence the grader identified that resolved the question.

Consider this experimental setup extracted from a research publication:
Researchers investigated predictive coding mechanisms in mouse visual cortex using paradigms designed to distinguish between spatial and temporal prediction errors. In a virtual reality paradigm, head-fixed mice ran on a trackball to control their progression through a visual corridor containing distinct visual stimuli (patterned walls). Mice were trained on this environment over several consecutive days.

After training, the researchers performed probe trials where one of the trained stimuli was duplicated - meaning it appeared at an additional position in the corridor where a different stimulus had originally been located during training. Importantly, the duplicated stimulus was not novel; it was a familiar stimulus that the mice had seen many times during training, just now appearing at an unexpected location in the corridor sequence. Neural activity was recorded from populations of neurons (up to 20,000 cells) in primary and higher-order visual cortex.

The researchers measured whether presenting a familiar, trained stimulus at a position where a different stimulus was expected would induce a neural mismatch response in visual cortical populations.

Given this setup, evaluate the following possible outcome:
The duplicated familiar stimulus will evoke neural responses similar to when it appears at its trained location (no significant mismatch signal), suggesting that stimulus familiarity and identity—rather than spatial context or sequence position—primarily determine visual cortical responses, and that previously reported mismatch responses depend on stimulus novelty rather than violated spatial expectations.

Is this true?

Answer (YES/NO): YES